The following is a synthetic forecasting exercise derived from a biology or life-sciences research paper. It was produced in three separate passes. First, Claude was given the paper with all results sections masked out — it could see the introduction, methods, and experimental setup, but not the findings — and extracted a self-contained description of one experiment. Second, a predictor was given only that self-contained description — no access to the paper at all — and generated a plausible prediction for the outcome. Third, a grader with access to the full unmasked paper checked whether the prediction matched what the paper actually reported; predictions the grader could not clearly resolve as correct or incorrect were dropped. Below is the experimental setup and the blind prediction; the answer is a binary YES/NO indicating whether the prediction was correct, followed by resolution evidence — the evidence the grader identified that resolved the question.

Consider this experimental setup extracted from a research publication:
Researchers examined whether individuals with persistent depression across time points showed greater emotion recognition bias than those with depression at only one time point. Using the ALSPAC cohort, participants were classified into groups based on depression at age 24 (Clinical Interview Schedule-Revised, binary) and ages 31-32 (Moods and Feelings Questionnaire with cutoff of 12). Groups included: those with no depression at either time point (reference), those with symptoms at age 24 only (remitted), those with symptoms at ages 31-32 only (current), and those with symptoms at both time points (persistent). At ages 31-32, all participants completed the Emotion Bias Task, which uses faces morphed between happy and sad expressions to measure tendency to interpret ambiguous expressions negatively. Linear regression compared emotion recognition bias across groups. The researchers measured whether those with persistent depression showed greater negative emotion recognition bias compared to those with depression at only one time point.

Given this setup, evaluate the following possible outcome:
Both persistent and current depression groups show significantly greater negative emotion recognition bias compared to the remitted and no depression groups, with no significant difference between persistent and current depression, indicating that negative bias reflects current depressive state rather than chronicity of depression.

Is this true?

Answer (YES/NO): NO